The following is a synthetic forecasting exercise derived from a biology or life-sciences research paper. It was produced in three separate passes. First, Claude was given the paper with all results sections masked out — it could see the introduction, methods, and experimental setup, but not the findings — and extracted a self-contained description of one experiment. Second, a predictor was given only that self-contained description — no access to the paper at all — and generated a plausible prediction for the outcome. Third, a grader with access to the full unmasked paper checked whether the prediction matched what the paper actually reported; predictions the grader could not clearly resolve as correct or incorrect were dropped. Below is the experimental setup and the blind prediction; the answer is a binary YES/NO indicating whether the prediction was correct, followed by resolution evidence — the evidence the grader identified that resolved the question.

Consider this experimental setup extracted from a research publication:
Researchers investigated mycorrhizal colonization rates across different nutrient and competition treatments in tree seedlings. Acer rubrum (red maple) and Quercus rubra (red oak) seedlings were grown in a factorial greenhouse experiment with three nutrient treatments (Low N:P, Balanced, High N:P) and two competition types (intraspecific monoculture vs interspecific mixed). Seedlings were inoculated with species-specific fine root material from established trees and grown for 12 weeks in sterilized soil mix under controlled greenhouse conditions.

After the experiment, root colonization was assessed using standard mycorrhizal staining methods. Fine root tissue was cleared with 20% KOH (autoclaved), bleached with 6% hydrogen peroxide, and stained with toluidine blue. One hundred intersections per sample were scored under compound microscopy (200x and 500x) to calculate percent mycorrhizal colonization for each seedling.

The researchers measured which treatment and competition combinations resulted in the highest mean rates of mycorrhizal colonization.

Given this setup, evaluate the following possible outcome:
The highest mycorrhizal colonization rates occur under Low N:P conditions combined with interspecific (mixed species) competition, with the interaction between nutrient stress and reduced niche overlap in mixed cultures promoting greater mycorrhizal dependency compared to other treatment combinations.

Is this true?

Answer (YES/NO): NO